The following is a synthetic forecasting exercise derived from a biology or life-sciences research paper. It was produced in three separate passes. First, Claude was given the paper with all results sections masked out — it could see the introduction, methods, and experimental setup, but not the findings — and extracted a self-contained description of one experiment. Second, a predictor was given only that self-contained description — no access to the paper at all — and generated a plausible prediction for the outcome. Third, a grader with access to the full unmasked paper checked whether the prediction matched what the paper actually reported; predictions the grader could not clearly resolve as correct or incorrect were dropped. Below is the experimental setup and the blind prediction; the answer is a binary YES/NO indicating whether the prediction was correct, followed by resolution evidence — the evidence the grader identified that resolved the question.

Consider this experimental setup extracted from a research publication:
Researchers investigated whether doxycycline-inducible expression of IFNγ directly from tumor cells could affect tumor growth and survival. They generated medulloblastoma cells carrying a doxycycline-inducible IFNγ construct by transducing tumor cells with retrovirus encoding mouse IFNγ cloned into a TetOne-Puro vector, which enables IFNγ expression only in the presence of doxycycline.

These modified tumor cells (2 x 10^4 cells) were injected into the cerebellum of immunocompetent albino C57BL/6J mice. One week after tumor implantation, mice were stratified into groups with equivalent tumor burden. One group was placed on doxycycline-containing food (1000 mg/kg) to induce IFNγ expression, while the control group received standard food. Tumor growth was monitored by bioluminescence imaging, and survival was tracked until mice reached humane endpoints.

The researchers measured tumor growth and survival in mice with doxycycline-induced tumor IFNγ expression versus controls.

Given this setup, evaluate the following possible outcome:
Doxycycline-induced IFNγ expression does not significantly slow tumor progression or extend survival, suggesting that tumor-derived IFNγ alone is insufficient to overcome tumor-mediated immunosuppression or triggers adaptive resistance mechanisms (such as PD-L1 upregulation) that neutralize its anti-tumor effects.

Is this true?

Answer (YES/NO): NO